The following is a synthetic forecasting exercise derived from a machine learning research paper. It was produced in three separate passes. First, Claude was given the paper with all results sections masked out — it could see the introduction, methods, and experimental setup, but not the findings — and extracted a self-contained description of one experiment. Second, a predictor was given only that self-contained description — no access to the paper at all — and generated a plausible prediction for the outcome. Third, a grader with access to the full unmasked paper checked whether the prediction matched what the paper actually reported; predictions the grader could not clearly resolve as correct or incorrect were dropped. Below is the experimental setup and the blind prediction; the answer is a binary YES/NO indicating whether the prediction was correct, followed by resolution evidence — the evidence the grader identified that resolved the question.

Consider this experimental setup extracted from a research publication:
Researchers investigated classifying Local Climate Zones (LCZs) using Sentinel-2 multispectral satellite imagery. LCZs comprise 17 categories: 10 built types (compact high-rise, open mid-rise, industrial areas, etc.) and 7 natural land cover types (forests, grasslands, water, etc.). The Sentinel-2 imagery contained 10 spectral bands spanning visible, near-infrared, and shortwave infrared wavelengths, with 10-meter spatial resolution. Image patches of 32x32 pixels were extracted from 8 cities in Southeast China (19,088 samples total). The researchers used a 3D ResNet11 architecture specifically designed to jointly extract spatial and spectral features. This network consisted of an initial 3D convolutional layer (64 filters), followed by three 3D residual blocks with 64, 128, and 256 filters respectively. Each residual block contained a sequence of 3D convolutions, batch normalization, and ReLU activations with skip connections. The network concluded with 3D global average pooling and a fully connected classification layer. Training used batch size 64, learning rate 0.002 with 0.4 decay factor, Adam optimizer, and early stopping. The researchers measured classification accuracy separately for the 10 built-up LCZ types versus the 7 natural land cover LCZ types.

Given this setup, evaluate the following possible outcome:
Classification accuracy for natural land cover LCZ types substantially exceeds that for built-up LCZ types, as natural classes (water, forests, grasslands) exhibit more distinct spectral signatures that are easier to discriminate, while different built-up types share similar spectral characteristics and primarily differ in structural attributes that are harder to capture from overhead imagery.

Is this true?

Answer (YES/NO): NO